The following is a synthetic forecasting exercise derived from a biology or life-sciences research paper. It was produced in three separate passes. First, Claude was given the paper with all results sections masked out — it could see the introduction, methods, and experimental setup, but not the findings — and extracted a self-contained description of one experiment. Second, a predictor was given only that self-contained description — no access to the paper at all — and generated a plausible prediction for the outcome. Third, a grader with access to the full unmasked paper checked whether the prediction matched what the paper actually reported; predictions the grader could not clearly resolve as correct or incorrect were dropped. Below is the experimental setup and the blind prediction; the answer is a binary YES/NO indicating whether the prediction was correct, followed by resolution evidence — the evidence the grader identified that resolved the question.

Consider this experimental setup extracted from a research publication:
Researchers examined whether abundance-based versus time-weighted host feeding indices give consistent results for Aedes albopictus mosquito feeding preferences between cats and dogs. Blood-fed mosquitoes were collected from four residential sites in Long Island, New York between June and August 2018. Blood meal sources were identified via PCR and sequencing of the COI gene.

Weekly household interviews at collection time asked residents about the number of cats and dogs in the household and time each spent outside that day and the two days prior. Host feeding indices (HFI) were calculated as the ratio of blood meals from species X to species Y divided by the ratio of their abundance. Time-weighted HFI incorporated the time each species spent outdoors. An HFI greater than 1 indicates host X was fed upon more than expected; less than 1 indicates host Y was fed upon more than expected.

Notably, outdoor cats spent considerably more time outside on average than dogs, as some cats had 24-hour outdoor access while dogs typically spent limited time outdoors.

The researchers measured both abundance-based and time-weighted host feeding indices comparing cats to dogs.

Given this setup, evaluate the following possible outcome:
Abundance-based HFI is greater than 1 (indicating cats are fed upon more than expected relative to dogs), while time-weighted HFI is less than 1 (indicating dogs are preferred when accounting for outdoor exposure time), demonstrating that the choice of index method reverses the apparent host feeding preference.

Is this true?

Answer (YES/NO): YES